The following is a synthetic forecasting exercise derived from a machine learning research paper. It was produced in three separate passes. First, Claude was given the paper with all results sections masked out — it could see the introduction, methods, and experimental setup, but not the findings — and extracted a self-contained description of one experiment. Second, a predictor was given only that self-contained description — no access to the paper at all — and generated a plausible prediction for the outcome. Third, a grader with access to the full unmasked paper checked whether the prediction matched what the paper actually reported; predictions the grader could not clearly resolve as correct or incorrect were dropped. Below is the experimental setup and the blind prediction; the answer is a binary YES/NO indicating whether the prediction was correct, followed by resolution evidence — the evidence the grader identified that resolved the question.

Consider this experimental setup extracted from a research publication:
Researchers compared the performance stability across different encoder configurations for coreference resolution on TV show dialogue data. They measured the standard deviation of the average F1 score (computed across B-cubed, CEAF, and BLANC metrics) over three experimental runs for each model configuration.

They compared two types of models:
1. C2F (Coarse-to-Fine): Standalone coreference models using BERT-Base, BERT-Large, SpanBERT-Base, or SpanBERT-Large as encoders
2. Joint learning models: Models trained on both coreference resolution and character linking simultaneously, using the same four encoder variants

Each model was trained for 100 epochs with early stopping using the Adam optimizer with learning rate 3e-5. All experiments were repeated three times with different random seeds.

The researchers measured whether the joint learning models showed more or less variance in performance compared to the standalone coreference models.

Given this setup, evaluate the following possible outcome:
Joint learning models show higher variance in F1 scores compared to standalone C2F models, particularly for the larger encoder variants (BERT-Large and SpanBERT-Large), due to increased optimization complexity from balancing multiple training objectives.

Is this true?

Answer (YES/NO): NO